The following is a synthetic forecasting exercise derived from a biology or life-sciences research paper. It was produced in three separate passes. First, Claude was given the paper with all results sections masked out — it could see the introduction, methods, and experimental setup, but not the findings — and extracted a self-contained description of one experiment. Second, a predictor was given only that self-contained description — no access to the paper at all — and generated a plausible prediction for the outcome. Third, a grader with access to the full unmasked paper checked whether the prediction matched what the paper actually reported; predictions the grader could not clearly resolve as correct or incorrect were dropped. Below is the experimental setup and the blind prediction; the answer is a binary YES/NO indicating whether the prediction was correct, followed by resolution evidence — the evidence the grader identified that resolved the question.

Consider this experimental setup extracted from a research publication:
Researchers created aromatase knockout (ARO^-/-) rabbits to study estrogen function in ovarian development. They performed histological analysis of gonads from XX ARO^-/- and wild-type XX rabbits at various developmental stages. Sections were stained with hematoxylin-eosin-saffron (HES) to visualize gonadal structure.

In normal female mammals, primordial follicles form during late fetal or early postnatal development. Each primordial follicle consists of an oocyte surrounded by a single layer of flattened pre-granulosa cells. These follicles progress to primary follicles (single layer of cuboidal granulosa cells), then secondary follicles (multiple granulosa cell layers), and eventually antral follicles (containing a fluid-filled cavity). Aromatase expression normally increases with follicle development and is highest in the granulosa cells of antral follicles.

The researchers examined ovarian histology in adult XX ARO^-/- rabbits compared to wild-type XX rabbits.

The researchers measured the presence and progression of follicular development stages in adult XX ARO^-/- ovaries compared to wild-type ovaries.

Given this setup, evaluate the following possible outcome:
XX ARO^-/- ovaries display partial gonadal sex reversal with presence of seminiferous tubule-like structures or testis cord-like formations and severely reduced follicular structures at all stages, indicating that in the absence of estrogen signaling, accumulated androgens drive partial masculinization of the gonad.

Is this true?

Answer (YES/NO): NO